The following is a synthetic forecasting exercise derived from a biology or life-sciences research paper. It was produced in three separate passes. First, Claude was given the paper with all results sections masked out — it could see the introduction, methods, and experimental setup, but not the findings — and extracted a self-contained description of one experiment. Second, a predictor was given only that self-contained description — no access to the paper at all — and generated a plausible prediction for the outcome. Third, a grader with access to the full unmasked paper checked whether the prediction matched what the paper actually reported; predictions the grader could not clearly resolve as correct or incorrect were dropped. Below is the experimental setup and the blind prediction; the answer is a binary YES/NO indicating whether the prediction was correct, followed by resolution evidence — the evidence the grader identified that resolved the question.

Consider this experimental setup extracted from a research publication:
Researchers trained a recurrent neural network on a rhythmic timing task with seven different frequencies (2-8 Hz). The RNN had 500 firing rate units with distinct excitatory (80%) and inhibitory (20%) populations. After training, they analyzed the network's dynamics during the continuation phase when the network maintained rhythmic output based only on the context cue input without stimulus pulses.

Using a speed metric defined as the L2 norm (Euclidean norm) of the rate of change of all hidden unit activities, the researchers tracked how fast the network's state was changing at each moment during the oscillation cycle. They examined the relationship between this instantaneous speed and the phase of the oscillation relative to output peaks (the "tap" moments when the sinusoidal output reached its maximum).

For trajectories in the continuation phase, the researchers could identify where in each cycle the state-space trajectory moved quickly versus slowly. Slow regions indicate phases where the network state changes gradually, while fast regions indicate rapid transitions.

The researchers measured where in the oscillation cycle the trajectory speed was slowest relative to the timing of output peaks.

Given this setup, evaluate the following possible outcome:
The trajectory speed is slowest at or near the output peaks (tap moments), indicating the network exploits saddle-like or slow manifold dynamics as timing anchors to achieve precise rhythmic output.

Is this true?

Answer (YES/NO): NO